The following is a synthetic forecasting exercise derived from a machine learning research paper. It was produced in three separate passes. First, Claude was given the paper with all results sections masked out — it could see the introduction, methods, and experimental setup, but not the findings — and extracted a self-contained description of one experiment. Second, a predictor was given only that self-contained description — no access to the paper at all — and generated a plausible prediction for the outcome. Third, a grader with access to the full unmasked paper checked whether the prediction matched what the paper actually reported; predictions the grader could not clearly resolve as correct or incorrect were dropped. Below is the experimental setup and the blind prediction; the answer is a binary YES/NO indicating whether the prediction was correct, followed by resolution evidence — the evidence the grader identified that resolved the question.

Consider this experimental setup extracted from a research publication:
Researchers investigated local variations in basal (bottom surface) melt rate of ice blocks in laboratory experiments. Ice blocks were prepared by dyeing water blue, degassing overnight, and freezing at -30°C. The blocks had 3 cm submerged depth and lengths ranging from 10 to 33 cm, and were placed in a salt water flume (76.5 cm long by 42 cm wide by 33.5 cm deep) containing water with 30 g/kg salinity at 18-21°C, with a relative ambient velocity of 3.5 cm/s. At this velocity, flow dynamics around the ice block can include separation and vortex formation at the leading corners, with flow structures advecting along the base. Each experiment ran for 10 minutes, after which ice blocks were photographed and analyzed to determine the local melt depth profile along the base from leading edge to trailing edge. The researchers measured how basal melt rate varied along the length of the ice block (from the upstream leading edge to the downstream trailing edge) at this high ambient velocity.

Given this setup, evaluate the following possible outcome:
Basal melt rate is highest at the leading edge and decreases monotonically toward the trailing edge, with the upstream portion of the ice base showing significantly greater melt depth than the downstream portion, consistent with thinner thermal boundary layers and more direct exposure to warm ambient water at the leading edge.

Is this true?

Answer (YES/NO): NO